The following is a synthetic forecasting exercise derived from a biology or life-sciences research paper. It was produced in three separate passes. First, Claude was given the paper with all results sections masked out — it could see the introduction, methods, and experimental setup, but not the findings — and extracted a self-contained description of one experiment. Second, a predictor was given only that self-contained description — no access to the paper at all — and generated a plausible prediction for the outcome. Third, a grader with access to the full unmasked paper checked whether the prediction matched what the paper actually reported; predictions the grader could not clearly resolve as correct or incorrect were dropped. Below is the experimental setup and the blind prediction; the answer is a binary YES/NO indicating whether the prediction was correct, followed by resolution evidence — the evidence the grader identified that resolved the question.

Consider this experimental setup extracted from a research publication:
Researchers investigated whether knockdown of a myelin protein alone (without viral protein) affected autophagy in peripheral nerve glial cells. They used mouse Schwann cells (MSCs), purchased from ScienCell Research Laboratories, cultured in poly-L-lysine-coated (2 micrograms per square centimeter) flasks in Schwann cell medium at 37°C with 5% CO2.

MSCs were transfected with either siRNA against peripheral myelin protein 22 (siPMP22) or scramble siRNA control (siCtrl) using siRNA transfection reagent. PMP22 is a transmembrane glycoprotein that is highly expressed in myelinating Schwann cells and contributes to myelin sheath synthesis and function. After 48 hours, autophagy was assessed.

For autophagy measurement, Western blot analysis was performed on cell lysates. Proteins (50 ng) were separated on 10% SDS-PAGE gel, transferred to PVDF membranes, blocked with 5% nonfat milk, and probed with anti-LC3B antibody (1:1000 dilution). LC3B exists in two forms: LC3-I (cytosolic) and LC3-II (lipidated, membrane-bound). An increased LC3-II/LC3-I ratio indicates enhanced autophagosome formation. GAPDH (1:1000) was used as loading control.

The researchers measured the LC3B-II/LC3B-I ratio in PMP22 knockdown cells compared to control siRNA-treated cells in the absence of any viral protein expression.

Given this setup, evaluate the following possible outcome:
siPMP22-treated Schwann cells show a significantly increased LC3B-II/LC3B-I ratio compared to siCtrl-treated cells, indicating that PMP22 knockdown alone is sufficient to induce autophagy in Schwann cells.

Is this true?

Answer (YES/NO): NO